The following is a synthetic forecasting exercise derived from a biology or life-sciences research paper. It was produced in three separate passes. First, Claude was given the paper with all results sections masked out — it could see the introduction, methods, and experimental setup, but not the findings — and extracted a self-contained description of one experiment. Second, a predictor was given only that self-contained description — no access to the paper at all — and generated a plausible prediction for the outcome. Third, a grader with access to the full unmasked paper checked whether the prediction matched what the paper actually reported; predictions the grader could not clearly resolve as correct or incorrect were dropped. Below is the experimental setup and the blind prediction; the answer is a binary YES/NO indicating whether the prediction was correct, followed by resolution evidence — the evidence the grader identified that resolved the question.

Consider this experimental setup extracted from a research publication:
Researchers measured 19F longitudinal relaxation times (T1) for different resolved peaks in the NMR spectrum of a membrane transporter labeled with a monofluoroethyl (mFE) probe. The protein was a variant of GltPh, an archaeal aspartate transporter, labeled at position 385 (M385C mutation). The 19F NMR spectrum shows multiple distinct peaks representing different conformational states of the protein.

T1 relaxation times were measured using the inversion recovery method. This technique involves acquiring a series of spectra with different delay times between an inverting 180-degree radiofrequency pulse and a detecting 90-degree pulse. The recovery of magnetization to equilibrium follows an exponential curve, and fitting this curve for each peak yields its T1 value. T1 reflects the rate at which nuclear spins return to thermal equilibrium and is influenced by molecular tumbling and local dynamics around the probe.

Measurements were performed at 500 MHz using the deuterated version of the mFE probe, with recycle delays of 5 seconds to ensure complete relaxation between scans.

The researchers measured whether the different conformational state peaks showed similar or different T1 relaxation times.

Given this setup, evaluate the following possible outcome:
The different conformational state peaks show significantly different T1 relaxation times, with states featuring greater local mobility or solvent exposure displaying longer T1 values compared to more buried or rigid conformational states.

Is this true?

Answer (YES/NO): NO